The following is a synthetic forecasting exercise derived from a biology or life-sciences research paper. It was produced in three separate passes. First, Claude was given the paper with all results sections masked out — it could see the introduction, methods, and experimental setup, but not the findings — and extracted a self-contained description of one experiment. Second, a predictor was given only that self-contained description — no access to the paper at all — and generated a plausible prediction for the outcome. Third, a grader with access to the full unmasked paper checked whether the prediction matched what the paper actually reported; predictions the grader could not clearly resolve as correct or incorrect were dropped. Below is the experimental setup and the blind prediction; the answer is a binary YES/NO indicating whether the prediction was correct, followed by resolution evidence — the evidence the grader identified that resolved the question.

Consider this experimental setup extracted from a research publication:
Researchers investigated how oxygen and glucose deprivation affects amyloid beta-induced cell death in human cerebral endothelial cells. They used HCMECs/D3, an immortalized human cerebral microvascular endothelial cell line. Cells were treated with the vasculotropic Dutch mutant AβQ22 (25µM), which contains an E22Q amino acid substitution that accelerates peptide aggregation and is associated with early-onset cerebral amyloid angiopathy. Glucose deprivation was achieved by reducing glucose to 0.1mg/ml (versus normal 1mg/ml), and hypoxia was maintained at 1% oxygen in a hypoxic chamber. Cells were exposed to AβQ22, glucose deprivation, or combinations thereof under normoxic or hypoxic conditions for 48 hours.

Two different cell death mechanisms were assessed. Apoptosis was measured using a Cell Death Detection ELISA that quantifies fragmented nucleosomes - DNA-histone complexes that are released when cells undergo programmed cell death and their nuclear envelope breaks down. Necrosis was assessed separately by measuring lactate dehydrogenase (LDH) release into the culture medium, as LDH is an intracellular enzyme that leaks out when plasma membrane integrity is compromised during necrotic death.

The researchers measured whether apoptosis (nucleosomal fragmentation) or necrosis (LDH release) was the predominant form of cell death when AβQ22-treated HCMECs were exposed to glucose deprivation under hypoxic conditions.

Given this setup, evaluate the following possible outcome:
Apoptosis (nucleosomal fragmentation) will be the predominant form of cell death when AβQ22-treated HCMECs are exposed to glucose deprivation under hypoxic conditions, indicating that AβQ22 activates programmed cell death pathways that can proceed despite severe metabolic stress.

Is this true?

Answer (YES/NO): YES